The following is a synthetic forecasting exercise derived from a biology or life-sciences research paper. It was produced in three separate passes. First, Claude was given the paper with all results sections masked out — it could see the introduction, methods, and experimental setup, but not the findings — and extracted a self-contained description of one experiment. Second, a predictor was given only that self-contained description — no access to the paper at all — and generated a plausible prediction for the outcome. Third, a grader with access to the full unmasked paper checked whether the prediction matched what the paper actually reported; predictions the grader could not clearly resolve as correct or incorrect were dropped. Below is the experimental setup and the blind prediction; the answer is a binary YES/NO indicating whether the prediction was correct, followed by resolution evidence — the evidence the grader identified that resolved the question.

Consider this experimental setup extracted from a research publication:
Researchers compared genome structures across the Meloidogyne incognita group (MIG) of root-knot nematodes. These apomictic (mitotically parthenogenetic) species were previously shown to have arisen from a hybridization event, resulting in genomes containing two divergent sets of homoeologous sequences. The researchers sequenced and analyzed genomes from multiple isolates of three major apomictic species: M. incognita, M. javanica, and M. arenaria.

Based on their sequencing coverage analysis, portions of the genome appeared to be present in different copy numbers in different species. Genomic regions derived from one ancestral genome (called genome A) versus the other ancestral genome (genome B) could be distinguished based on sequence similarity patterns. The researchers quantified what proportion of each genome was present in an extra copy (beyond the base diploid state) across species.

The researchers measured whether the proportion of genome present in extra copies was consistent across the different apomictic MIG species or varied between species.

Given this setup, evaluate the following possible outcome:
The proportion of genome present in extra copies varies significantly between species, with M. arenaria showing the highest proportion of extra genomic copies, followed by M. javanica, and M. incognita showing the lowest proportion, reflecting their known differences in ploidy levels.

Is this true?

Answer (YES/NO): NO